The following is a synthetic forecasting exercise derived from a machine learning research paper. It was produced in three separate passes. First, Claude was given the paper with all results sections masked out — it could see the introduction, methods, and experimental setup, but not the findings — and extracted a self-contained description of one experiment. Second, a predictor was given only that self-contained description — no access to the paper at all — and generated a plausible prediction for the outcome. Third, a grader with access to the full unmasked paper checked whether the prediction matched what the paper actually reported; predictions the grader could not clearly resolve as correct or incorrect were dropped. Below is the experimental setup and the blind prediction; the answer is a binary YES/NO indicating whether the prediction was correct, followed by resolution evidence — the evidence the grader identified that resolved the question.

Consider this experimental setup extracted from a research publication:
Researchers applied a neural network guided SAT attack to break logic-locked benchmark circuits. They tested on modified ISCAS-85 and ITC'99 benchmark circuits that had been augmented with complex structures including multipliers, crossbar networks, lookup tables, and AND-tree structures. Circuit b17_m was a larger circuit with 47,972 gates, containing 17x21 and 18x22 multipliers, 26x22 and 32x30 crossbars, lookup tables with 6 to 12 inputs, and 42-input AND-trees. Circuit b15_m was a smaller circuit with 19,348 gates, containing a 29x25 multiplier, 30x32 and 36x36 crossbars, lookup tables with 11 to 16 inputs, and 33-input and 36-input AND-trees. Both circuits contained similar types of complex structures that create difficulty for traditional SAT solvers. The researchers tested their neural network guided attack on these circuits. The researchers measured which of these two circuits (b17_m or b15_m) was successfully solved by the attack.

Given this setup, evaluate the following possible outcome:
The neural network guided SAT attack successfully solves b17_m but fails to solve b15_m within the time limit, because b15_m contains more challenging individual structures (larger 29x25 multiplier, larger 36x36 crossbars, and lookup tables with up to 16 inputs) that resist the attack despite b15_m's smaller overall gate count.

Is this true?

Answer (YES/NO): NO